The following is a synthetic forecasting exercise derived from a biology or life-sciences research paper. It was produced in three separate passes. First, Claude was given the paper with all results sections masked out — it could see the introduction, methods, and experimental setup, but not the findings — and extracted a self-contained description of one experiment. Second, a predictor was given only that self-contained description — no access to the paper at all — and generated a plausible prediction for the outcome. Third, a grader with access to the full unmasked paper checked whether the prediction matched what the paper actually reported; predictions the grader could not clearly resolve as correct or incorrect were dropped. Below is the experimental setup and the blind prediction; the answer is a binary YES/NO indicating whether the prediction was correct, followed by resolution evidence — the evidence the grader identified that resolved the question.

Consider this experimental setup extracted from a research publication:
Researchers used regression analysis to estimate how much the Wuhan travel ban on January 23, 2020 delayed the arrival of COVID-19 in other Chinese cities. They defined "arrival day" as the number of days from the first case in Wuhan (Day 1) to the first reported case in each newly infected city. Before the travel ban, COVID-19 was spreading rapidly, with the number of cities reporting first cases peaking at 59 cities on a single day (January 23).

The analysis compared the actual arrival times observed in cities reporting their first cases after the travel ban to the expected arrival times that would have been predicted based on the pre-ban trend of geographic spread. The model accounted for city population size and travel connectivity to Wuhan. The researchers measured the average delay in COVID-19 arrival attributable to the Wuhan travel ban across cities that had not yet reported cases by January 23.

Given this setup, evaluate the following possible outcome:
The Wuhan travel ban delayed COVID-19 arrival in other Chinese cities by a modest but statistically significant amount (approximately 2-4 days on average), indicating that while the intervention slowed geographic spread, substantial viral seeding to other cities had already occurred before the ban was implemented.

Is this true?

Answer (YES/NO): YES